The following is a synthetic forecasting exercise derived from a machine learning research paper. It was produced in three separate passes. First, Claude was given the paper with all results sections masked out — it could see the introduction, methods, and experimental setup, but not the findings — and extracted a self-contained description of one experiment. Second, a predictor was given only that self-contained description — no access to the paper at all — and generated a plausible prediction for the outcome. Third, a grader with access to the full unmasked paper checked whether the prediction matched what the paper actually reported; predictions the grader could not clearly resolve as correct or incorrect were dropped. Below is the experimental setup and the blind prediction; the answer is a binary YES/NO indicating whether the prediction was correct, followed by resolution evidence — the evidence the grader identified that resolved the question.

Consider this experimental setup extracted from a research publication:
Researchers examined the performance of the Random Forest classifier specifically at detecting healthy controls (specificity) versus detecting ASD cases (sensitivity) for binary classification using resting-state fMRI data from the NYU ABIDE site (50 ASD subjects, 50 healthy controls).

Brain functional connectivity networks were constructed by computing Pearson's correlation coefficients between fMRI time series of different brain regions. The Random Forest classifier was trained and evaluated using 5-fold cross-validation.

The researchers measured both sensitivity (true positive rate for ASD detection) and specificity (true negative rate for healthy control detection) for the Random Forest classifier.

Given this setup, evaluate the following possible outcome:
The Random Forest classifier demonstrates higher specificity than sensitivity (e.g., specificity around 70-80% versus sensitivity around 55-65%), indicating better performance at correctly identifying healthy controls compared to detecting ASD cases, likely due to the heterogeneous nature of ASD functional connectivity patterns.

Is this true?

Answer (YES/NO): NO